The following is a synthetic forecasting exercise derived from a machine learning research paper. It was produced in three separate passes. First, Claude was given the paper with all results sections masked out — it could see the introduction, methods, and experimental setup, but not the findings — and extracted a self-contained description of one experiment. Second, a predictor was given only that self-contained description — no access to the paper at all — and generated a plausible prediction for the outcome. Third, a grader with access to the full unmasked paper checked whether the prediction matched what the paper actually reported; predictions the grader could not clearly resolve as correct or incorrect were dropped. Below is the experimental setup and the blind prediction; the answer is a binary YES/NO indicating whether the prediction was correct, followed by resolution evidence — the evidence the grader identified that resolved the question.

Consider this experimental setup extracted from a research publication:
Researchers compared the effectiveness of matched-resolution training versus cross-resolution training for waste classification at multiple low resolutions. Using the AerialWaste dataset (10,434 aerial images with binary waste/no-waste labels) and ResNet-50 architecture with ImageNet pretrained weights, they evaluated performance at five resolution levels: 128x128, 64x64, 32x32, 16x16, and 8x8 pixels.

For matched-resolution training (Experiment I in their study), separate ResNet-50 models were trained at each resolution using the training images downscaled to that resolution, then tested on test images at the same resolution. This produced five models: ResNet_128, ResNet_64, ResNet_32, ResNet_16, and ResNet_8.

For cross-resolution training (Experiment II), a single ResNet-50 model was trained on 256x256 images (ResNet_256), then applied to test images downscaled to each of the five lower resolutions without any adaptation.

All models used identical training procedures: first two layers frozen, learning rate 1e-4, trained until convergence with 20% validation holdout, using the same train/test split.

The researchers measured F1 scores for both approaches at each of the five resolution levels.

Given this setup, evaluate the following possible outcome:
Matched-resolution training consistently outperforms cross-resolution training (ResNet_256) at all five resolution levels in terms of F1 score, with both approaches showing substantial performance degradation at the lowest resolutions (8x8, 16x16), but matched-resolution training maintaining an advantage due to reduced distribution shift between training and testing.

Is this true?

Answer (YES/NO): YES